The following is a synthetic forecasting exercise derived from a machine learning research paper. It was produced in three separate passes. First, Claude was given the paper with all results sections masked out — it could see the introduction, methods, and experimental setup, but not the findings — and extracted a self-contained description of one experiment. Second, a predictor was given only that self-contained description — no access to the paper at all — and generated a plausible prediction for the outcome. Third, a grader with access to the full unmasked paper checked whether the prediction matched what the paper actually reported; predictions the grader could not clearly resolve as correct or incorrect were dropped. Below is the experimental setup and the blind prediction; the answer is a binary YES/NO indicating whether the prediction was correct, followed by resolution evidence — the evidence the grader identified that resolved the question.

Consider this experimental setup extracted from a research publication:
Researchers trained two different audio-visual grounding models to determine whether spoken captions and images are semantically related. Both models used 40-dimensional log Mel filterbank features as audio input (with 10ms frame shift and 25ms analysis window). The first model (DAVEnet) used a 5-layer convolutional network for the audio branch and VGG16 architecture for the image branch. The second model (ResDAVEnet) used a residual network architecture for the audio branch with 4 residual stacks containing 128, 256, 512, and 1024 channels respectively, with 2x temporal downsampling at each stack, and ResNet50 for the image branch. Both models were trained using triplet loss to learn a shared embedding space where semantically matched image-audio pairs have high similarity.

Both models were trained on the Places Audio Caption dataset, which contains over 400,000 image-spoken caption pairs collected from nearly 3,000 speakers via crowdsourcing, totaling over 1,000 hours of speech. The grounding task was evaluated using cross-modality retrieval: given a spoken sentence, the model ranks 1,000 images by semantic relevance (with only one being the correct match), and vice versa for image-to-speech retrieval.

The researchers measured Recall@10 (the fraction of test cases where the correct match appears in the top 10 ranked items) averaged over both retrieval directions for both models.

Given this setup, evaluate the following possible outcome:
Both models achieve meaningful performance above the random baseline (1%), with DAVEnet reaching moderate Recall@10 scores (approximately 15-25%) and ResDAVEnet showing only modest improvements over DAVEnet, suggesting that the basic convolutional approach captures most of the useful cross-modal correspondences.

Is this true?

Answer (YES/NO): NO